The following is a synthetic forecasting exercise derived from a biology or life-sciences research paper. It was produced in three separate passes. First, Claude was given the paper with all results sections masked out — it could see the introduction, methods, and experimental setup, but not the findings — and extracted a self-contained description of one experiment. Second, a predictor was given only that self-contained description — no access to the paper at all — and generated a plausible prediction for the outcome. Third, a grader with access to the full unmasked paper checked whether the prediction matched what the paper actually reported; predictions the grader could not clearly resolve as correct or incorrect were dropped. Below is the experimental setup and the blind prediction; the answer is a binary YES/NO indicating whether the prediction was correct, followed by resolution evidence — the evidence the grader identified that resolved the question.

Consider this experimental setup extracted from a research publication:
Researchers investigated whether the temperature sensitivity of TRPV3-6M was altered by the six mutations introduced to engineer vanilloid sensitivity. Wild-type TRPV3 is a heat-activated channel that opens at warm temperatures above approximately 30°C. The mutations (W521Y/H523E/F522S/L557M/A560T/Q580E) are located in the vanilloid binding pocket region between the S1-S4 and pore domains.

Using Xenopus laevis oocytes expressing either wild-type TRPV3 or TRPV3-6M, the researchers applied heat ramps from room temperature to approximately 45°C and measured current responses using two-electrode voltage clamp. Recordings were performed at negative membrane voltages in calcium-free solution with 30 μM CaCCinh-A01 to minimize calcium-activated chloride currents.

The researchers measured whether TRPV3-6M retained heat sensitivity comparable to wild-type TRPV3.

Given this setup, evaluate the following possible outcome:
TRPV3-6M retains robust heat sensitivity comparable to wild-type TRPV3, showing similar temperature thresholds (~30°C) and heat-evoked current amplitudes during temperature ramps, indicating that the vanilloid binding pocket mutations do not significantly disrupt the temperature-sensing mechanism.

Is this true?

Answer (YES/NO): NO